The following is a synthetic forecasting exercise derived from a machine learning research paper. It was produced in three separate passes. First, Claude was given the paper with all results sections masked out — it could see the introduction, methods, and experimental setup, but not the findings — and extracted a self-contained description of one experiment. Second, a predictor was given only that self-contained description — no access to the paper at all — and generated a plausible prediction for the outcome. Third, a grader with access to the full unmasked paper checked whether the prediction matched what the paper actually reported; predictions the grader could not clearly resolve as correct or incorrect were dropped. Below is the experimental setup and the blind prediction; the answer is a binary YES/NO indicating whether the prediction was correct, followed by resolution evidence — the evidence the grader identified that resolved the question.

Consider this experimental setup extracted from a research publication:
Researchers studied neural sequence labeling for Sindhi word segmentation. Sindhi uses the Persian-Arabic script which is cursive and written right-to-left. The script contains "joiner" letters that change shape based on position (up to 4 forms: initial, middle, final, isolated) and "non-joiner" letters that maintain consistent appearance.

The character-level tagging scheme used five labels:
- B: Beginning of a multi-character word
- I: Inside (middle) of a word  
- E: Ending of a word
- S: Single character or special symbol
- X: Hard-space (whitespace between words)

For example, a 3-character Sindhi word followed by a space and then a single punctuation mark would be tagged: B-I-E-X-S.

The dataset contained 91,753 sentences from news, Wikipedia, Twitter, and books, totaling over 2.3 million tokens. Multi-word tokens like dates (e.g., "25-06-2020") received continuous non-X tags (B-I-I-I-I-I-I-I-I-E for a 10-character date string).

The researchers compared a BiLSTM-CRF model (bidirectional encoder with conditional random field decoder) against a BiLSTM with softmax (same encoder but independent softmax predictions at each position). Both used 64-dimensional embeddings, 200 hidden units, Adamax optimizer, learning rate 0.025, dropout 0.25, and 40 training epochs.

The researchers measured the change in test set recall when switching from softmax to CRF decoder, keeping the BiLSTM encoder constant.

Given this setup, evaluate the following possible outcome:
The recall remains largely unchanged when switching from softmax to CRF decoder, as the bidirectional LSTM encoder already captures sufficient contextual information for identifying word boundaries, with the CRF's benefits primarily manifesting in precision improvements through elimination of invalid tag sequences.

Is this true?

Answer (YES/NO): NO